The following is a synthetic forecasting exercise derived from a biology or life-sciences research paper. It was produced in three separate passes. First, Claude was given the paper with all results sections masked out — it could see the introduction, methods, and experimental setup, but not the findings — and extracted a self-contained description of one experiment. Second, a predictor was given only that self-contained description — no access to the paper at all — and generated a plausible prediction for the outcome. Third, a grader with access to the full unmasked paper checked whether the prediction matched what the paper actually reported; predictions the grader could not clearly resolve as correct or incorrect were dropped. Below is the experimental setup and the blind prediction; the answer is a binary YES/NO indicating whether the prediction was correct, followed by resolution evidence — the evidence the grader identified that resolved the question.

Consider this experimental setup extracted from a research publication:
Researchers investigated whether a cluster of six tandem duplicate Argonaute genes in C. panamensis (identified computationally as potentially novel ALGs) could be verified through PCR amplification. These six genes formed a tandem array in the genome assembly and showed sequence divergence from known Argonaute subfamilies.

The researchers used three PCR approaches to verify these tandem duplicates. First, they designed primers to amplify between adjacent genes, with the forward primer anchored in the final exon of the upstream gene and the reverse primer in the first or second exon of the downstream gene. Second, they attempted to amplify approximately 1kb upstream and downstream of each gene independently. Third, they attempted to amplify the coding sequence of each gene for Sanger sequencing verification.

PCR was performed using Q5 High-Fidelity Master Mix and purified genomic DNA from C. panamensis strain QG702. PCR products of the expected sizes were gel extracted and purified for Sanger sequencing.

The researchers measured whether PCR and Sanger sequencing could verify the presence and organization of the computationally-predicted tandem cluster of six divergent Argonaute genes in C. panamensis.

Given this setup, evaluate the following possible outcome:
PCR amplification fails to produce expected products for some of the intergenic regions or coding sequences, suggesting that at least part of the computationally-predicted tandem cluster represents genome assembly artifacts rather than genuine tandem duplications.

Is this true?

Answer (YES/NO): NO